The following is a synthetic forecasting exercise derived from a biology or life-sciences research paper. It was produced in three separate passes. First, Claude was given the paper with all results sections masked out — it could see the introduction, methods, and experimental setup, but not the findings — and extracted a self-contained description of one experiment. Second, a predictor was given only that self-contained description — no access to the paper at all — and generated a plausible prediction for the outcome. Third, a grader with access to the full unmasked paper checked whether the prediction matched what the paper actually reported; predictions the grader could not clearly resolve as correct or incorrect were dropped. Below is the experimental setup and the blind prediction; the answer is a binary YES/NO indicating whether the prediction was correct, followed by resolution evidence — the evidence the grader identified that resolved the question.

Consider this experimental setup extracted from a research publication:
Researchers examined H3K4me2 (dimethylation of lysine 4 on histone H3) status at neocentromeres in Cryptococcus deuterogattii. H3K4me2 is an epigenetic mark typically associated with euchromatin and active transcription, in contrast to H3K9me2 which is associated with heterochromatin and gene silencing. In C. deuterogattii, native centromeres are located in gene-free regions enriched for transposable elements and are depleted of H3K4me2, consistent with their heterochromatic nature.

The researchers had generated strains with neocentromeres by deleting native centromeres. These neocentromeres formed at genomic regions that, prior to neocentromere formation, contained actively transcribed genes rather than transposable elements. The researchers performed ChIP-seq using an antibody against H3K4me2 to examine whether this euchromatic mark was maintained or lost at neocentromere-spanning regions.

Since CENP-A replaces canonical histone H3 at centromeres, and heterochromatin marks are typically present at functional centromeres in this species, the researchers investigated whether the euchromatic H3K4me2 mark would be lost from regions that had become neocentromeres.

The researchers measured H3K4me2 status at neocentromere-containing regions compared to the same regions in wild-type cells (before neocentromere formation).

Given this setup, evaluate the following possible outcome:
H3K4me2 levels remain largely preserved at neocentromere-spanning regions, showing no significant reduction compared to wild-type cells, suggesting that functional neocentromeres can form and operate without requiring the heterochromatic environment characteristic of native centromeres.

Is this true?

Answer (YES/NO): YES